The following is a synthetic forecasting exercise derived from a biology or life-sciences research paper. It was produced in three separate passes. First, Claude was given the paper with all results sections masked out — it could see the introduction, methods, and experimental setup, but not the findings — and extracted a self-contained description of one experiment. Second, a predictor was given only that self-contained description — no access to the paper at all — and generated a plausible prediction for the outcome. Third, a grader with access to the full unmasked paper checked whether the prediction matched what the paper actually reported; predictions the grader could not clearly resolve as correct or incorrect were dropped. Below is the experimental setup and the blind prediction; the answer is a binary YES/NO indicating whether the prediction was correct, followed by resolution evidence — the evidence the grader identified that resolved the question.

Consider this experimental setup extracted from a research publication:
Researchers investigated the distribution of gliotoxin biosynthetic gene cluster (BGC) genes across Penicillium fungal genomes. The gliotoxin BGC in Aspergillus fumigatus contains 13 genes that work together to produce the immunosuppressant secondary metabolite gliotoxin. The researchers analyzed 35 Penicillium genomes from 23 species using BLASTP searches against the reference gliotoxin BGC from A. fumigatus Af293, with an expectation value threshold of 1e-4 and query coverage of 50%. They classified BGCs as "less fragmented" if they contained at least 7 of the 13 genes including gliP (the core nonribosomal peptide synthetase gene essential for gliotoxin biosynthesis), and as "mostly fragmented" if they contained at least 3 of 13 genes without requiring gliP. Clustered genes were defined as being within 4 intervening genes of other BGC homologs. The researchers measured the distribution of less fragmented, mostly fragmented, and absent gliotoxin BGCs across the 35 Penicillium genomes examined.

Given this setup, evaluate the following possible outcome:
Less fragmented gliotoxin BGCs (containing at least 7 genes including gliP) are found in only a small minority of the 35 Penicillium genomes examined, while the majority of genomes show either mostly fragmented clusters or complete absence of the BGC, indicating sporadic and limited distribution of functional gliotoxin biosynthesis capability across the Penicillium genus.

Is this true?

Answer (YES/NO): YES